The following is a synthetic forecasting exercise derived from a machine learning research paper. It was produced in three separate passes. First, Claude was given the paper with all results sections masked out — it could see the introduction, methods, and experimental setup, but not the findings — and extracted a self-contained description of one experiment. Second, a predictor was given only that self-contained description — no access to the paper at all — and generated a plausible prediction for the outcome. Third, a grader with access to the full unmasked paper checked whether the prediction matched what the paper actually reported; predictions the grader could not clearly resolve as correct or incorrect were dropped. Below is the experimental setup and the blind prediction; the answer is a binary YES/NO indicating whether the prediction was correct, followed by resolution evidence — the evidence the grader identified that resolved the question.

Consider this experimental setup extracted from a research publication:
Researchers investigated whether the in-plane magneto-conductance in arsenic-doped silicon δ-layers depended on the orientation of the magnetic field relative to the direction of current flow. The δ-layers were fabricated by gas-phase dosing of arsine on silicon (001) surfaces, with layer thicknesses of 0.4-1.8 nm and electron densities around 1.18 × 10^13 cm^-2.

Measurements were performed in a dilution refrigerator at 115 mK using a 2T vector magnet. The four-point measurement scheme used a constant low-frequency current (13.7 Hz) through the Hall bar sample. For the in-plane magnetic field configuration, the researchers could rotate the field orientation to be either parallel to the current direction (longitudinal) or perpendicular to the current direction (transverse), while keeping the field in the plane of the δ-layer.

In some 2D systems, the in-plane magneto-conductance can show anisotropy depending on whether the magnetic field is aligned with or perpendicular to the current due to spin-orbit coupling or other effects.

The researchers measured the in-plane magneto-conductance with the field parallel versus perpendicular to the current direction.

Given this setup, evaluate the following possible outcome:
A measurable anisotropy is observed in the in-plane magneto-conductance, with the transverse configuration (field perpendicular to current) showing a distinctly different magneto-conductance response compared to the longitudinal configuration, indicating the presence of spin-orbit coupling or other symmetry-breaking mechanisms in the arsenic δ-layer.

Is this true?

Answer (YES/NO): NO